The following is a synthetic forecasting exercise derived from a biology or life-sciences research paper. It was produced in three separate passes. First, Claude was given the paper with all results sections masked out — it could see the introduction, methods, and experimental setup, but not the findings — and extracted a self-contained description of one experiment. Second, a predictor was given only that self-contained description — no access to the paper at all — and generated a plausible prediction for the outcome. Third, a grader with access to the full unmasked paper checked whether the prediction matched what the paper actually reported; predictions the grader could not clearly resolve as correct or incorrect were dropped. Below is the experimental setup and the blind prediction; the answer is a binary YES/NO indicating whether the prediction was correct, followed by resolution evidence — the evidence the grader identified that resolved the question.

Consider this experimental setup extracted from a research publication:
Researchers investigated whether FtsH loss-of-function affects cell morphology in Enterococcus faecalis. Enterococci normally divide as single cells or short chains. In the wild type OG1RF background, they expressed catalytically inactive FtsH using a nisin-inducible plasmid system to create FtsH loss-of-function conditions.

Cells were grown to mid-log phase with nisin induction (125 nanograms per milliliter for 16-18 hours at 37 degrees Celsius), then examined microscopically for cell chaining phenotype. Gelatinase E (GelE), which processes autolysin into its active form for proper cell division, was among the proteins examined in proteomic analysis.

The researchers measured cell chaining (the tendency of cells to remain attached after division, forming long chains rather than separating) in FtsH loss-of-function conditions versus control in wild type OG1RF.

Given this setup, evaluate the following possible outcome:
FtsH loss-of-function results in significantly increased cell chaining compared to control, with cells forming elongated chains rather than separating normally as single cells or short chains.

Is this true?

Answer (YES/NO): YES